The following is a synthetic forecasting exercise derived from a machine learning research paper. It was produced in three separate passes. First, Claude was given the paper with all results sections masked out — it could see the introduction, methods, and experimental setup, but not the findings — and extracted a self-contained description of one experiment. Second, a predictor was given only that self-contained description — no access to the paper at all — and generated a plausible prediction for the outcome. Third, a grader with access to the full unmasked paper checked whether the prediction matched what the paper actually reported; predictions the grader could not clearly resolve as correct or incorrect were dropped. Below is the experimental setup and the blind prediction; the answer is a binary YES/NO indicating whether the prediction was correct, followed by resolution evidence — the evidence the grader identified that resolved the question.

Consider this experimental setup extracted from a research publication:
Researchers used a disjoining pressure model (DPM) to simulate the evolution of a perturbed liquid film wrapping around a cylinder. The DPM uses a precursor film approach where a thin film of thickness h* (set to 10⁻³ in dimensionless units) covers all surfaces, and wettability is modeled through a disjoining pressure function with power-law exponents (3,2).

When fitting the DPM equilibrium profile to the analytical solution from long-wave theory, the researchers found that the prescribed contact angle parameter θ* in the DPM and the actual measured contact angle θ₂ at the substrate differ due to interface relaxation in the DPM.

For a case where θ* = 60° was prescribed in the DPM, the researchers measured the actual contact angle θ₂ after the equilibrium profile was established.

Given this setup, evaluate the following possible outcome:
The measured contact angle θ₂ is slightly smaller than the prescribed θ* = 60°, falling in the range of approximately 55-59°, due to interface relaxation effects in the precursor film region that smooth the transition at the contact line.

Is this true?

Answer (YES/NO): NO